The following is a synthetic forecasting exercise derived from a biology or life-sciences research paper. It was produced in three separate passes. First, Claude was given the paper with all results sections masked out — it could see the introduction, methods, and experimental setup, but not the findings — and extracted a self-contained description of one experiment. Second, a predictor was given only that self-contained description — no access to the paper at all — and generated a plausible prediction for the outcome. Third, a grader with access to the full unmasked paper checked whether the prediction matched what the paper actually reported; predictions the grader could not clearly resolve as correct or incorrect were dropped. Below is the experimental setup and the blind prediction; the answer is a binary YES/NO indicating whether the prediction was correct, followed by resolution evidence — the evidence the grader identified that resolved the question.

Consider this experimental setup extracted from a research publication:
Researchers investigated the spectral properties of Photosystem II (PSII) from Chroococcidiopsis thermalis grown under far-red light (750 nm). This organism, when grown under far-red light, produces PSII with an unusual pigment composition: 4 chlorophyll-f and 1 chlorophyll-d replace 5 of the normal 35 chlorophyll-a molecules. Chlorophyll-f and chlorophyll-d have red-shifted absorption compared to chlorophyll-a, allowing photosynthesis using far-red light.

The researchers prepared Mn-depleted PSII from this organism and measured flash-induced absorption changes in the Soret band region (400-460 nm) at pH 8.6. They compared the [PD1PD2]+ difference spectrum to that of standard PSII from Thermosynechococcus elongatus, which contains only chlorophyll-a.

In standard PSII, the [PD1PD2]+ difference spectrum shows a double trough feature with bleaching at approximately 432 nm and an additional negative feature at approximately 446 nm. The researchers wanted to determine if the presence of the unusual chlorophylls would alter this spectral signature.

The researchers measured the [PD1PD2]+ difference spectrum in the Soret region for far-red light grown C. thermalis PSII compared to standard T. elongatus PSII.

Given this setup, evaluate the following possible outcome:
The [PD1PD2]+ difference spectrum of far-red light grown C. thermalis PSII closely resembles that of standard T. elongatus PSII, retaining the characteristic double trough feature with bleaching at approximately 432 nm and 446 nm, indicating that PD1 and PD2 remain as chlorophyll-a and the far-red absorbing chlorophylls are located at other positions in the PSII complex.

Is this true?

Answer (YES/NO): YES